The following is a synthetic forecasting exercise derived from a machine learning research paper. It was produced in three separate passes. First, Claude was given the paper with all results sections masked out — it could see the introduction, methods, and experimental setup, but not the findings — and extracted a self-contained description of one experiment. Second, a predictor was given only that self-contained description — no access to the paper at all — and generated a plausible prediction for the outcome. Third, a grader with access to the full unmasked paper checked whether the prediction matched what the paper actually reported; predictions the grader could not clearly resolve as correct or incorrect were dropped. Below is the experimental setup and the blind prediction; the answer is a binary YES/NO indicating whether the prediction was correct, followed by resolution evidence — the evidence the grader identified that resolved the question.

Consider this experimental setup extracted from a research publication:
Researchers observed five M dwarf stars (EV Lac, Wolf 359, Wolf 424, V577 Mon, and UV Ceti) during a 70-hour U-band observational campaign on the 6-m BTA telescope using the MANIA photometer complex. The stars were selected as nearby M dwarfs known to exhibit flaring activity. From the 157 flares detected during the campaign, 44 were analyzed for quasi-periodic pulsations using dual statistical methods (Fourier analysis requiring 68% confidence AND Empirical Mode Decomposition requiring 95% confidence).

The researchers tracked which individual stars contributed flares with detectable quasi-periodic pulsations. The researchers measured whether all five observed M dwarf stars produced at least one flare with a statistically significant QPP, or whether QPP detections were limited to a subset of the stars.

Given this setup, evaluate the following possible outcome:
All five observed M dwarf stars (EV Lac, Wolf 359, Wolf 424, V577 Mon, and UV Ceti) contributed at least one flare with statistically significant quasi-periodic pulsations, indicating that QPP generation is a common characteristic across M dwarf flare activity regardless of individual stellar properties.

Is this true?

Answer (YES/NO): NO